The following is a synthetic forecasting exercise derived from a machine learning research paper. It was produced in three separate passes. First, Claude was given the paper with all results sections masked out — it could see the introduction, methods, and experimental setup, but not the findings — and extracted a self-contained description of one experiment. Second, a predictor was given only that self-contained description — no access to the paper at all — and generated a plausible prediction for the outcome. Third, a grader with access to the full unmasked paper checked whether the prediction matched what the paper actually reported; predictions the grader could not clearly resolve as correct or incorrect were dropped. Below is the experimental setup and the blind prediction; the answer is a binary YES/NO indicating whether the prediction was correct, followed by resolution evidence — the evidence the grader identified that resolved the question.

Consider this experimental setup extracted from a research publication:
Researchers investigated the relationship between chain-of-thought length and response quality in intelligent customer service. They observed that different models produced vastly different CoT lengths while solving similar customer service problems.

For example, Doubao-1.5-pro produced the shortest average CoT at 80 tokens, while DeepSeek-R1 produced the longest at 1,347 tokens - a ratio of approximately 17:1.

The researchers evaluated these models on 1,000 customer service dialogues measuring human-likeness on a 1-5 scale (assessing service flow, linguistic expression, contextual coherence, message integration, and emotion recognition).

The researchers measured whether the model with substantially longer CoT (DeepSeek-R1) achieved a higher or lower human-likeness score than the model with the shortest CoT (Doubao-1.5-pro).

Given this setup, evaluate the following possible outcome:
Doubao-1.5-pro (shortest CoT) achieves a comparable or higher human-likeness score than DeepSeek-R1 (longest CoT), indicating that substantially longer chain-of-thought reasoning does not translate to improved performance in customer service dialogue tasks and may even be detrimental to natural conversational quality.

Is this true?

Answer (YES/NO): NO